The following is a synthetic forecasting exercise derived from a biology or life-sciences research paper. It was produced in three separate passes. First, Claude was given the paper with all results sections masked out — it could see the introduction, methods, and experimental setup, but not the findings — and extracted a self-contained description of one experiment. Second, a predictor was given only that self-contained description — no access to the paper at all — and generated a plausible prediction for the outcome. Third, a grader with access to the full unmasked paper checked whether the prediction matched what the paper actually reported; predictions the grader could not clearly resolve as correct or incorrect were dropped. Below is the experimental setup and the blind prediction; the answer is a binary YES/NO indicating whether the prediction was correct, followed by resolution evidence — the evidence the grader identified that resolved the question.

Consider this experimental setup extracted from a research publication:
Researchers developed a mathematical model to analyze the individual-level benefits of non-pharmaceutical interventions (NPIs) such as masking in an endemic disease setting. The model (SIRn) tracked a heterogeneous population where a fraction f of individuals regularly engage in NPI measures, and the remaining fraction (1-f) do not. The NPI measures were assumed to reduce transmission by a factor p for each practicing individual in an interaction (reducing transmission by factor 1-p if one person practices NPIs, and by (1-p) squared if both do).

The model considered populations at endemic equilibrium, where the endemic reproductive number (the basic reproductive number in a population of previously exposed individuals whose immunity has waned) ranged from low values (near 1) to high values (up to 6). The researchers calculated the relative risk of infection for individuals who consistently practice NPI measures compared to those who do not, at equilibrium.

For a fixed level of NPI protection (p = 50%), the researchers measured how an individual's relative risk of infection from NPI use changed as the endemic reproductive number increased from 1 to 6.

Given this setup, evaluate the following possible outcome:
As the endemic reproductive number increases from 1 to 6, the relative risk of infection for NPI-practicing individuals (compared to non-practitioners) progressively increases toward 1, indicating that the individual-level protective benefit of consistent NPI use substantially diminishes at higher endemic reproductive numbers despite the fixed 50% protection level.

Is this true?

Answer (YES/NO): YES